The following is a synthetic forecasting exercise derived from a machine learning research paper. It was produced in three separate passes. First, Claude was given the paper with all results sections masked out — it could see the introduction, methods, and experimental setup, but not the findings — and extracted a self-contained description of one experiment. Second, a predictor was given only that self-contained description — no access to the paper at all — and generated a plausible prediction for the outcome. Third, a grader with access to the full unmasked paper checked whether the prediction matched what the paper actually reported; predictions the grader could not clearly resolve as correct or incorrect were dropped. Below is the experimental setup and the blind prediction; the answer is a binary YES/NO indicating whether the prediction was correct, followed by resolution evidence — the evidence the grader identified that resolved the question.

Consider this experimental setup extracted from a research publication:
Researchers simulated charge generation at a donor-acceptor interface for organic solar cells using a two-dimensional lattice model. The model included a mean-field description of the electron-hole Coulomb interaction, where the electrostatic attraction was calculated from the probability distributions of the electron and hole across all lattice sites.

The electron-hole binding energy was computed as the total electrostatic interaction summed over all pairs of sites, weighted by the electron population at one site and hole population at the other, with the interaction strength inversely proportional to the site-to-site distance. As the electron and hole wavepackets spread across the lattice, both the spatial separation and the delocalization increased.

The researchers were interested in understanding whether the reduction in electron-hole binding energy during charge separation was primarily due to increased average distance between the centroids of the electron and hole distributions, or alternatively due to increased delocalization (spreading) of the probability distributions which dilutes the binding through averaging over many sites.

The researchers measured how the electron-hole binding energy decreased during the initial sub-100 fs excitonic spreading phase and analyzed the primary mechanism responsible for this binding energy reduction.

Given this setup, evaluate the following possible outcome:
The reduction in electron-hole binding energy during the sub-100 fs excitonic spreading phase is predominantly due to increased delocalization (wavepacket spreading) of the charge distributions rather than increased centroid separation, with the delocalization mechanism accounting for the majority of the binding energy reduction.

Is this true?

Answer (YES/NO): YES